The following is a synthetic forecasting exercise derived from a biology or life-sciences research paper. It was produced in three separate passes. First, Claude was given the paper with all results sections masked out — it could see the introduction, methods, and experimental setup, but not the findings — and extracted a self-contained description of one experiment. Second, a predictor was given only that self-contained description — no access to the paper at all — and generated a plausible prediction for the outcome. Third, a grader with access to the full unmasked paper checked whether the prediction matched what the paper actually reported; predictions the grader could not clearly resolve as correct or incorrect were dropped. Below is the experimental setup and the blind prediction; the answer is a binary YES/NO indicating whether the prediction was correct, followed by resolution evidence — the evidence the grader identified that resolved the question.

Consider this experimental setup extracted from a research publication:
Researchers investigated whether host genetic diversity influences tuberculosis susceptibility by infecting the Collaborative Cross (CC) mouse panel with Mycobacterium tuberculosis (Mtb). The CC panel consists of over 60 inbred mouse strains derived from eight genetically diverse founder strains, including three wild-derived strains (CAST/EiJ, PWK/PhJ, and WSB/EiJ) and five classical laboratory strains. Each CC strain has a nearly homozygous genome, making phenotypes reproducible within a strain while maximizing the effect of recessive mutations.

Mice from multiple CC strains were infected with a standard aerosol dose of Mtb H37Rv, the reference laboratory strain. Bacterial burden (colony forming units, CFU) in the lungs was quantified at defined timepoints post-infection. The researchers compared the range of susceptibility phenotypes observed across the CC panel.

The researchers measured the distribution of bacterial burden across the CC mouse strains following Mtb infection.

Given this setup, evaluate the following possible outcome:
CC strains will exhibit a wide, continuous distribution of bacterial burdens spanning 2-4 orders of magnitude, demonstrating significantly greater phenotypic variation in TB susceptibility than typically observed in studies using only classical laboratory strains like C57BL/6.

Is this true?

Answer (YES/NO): YES